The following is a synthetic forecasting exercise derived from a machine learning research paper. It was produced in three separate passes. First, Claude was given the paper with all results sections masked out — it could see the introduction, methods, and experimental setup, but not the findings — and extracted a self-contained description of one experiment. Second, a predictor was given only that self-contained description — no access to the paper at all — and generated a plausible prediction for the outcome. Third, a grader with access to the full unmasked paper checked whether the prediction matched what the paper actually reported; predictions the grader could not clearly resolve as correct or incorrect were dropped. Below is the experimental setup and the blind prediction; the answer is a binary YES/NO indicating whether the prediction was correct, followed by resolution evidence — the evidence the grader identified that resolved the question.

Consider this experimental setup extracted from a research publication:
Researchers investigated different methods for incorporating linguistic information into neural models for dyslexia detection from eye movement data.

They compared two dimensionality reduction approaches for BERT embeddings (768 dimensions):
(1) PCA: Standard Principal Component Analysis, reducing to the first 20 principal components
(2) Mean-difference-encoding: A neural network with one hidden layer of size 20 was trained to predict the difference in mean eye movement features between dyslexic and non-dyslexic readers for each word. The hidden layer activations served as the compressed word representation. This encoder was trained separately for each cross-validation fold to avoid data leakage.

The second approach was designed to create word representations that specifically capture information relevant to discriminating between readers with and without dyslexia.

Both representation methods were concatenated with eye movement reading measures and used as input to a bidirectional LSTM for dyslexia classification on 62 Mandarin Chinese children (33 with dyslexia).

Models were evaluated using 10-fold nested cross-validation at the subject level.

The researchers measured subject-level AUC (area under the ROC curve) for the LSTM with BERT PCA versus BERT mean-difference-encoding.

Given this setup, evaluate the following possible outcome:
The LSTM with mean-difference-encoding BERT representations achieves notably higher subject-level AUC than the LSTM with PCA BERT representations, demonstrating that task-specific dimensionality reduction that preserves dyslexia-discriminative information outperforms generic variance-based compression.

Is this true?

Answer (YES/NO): NO